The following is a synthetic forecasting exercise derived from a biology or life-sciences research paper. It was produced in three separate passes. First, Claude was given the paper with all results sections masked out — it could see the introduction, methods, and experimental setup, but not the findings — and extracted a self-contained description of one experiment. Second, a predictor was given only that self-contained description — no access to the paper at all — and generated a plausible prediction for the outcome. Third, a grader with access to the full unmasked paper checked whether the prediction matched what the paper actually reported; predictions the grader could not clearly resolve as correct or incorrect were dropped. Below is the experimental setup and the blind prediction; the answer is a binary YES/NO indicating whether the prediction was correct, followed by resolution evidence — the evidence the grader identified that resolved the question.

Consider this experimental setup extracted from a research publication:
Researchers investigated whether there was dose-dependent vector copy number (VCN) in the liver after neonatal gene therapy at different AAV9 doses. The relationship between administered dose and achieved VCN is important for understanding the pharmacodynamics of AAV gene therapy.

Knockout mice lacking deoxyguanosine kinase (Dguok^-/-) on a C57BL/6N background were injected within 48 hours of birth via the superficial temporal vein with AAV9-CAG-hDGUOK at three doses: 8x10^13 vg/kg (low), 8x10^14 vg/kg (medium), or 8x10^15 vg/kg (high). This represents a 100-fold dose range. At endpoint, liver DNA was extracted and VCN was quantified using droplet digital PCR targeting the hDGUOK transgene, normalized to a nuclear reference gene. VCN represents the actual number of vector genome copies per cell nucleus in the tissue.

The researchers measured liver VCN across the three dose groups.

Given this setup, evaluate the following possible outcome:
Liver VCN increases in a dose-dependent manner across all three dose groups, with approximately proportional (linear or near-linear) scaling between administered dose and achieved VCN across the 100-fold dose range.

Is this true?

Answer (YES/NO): NO